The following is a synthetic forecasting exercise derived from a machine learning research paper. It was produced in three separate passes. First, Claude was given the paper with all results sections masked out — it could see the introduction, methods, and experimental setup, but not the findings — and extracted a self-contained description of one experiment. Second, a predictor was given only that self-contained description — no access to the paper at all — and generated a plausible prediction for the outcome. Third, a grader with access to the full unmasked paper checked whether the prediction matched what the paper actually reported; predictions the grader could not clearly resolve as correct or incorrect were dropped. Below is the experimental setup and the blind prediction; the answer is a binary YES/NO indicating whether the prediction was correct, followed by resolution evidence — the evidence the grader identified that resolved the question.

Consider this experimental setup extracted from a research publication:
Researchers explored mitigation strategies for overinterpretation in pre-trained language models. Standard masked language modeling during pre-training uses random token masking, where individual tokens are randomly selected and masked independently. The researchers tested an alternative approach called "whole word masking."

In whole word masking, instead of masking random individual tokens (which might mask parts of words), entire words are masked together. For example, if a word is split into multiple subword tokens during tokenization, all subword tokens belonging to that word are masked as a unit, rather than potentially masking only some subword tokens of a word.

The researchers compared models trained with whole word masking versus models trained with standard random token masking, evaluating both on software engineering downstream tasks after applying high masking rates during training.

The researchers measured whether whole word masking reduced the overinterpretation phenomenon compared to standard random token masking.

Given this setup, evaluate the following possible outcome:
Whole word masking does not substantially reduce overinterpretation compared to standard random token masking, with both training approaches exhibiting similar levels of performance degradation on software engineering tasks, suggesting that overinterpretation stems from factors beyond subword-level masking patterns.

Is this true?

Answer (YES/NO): NO